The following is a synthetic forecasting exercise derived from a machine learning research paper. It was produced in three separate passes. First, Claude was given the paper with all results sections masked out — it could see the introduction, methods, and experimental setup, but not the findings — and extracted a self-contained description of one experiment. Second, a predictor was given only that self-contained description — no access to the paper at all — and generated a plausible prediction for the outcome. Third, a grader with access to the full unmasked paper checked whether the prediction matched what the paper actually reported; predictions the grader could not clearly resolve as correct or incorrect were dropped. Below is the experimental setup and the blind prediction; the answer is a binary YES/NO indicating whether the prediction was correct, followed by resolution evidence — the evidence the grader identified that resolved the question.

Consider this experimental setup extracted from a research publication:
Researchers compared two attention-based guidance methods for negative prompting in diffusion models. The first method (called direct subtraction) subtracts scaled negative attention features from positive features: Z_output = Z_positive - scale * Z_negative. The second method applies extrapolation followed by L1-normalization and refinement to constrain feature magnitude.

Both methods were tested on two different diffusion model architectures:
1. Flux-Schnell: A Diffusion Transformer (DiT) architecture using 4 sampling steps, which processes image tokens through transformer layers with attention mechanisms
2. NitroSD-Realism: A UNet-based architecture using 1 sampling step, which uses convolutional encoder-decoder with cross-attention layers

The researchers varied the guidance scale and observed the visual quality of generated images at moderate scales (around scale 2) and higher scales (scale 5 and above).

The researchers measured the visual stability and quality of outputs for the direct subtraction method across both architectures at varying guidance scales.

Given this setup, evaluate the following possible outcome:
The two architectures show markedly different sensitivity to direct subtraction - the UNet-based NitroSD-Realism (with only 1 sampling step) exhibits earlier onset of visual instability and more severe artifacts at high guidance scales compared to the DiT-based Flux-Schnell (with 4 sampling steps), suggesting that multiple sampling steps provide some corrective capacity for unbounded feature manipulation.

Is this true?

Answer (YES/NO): NO